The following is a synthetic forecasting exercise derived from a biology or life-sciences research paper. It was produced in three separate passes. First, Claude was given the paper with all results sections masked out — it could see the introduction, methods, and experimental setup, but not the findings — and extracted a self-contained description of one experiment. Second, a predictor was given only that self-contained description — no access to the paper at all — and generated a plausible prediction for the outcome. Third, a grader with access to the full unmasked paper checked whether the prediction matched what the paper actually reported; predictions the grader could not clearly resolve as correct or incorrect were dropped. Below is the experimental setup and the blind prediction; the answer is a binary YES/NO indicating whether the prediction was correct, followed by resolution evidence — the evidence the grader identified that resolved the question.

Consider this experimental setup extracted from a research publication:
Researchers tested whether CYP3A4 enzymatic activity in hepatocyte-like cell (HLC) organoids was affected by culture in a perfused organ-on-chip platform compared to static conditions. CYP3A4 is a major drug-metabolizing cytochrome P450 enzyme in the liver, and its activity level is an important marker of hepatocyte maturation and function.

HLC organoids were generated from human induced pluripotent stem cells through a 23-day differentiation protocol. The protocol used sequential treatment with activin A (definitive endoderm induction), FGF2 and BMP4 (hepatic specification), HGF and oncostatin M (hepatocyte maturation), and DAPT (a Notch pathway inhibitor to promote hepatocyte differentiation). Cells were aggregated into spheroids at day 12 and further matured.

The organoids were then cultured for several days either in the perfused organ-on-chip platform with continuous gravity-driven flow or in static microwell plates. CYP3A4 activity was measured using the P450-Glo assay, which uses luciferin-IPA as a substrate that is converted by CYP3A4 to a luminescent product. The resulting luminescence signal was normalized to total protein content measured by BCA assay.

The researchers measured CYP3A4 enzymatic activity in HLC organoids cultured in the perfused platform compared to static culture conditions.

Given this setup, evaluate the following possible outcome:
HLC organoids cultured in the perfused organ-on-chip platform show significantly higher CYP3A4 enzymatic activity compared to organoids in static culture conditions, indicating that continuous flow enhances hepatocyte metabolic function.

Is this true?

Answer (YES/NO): NO